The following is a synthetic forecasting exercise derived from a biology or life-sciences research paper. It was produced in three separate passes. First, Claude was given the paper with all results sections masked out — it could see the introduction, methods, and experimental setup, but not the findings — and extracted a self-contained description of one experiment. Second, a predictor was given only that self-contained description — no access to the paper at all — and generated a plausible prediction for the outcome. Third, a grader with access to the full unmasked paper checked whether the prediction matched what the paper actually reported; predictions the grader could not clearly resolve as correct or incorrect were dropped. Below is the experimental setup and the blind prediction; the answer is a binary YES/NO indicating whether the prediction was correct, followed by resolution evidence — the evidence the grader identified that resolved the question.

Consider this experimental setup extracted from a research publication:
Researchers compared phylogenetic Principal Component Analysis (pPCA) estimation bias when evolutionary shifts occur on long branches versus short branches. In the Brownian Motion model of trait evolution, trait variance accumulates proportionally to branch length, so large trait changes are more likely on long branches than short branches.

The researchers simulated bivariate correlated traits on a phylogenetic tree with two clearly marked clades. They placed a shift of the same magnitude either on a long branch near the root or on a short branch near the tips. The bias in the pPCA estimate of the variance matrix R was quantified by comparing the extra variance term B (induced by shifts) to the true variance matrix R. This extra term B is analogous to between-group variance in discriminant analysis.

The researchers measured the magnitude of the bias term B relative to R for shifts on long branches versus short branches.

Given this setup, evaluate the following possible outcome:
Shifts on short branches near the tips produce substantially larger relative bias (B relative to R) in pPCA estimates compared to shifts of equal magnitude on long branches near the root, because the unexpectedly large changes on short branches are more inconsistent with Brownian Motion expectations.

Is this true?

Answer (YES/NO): YES